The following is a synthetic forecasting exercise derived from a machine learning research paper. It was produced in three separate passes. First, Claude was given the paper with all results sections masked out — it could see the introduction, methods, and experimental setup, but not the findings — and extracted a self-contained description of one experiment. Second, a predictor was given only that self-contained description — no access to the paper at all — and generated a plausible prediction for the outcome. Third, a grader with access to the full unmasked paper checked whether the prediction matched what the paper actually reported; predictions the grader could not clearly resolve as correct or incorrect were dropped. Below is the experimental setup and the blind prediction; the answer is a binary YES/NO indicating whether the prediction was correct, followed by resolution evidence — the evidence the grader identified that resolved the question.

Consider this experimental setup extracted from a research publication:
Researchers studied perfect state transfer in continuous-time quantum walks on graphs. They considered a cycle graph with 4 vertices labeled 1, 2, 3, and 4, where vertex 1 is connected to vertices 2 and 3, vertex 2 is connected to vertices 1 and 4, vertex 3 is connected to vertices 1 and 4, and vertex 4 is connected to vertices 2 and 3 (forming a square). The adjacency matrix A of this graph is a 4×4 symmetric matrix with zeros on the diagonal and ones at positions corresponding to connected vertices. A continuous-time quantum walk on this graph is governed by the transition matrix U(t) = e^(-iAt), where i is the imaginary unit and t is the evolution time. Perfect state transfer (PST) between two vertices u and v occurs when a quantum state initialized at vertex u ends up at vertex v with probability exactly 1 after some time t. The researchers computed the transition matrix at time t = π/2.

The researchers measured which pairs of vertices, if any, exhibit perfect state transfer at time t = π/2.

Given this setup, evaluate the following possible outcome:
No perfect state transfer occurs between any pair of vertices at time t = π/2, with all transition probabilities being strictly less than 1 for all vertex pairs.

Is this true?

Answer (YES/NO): NO